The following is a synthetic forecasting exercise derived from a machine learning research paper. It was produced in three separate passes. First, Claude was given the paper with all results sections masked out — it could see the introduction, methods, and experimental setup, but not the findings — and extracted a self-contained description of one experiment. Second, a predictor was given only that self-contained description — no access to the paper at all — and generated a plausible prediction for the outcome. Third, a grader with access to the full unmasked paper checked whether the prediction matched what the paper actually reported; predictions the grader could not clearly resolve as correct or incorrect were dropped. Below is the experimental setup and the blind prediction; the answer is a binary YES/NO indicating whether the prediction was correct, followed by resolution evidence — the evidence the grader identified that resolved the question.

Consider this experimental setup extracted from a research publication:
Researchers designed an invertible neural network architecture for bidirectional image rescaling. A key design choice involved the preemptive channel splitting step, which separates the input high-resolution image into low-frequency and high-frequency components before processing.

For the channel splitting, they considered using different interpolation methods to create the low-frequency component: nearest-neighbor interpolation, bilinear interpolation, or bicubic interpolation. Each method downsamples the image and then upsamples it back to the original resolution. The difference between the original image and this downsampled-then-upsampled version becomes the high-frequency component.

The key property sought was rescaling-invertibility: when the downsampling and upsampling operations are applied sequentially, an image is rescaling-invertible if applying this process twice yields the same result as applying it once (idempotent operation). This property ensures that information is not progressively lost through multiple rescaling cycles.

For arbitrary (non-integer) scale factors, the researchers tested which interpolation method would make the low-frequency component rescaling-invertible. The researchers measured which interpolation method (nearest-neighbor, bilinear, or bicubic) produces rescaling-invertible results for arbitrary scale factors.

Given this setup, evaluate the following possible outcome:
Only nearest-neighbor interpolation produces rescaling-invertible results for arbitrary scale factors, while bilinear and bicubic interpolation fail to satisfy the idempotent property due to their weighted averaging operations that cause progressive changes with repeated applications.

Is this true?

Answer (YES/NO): YES